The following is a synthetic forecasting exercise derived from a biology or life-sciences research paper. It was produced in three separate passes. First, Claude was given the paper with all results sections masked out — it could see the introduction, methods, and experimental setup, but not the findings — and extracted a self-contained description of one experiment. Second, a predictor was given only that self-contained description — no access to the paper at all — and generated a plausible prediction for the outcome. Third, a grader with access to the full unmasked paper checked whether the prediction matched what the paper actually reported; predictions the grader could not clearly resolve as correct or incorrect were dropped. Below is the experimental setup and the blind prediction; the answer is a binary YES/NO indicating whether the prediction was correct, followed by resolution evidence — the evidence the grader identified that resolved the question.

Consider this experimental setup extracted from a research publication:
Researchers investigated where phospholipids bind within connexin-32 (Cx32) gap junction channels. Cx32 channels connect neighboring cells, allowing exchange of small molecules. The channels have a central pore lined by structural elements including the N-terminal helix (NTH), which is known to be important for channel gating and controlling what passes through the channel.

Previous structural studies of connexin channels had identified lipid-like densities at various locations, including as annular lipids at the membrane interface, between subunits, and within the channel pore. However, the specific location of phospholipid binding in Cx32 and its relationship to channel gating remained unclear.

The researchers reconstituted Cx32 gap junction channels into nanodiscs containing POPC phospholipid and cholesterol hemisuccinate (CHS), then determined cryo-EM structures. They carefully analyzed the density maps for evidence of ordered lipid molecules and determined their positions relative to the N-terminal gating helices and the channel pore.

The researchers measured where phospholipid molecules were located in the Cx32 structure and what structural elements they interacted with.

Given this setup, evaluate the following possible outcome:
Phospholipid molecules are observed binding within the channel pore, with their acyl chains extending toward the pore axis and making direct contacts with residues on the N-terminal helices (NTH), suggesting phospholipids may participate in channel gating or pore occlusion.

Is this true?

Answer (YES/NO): YES